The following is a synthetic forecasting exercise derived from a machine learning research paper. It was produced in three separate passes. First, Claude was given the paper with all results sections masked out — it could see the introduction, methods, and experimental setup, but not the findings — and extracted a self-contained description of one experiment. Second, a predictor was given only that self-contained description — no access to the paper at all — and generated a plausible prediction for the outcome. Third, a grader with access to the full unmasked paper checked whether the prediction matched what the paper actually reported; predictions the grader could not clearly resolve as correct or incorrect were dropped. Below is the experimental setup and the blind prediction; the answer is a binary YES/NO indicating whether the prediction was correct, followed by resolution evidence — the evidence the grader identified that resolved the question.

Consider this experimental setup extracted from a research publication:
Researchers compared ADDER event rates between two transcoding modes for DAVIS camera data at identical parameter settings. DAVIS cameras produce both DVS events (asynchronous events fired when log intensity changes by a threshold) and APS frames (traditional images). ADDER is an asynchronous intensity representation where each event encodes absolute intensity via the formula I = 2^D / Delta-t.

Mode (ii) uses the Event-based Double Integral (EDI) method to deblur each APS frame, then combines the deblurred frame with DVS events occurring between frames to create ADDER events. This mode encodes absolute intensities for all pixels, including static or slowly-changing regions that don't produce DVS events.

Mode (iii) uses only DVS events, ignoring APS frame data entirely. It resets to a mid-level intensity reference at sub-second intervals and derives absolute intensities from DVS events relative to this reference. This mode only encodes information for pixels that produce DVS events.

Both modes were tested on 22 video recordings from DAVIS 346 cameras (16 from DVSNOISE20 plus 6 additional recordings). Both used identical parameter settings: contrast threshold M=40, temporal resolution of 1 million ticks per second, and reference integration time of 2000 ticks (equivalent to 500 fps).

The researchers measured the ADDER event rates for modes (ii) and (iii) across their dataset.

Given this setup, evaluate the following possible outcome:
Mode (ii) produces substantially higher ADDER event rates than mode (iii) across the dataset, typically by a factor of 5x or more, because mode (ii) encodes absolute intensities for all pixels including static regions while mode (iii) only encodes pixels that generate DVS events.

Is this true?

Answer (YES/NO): NO